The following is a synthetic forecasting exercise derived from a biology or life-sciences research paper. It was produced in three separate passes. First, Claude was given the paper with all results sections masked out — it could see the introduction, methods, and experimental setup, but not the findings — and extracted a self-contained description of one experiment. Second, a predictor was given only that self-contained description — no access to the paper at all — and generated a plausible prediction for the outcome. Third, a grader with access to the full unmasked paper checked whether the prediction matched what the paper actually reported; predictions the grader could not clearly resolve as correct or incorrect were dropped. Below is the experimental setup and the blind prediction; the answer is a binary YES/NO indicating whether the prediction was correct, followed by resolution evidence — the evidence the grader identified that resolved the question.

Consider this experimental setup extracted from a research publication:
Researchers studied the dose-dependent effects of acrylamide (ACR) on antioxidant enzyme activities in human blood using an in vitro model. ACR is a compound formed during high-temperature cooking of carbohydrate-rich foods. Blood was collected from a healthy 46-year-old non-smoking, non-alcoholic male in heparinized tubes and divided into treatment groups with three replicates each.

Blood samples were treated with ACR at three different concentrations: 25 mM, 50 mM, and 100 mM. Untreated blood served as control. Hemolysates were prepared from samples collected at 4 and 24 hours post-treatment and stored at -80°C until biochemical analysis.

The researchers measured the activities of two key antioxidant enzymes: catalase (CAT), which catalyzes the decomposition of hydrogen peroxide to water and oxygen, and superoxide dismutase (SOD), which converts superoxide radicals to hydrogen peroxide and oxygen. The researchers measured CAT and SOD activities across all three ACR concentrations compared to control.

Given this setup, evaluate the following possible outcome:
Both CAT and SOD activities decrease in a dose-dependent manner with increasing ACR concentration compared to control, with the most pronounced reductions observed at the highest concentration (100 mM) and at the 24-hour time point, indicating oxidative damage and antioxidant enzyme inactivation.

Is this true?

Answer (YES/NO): YES